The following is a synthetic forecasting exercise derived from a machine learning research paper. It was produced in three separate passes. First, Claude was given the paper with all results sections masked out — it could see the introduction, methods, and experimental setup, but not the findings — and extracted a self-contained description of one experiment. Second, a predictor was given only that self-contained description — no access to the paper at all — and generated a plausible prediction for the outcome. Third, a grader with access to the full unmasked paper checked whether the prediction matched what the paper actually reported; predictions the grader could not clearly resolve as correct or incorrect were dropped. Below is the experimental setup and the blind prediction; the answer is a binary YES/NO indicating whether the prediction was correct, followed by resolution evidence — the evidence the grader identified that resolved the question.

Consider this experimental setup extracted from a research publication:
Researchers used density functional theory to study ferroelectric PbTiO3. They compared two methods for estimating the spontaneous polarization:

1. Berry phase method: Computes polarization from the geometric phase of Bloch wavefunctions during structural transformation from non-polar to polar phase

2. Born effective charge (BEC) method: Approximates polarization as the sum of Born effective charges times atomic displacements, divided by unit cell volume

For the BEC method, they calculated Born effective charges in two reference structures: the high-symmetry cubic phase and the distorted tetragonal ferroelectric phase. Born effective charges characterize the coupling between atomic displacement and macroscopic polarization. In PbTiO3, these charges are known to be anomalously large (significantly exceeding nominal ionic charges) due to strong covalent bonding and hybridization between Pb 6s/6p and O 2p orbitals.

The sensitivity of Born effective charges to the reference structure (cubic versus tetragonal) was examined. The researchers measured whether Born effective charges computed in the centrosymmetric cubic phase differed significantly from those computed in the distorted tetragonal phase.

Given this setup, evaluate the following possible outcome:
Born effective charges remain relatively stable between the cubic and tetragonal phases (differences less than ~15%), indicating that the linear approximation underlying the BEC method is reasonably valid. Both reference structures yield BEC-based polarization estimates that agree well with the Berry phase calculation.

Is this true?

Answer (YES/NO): NO